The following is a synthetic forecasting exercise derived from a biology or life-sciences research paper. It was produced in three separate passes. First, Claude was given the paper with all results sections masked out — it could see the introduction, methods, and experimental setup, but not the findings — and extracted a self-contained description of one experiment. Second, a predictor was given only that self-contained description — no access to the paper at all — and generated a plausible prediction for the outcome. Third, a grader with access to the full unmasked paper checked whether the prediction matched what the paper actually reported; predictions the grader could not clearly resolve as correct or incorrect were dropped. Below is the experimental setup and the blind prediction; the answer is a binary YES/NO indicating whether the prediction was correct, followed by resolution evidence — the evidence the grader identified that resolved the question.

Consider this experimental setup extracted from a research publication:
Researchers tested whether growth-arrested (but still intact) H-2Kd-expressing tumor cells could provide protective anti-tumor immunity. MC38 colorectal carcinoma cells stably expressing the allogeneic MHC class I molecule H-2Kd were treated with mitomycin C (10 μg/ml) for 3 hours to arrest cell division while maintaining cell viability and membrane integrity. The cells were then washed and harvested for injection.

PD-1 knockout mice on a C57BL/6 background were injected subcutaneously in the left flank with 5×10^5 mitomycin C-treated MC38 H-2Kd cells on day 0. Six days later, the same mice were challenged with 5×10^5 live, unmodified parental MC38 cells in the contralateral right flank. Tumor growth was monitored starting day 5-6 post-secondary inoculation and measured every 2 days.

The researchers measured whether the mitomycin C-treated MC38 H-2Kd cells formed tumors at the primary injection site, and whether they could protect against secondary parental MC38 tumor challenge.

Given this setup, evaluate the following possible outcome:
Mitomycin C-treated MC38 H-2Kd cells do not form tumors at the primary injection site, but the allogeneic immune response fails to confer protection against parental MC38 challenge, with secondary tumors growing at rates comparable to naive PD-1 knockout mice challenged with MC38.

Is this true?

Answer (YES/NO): NO